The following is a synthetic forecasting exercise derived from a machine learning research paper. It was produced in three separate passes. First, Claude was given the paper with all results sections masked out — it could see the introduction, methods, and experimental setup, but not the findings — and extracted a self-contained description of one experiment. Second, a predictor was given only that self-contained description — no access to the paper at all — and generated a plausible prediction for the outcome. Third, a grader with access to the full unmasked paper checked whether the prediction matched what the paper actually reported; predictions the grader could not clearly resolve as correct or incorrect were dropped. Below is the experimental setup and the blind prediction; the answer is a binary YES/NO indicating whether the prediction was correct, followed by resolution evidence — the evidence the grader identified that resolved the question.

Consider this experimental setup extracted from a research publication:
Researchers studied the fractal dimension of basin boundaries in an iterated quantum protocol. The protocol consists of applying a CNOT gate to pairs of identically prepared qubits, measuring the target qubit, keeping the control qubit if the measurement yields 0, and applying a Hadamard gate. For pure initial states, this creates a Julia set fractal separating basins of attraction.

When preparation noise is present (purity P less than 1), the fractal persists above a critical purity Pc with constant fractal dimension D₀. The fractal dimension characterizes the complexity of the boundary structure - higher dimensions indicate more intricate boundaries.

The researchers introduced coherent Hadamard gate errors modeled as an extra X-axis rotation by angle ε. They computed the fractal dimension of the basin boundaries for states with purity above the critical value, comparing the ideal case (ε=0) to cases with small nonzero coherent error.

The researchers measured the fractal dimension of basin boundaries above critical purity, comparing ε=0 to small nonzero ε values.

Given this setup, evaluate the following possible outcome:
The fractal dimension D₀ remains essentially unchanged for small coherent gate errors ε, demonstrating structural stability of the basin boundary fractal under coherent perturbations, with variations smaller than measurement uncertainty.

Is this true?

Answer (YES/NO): YES